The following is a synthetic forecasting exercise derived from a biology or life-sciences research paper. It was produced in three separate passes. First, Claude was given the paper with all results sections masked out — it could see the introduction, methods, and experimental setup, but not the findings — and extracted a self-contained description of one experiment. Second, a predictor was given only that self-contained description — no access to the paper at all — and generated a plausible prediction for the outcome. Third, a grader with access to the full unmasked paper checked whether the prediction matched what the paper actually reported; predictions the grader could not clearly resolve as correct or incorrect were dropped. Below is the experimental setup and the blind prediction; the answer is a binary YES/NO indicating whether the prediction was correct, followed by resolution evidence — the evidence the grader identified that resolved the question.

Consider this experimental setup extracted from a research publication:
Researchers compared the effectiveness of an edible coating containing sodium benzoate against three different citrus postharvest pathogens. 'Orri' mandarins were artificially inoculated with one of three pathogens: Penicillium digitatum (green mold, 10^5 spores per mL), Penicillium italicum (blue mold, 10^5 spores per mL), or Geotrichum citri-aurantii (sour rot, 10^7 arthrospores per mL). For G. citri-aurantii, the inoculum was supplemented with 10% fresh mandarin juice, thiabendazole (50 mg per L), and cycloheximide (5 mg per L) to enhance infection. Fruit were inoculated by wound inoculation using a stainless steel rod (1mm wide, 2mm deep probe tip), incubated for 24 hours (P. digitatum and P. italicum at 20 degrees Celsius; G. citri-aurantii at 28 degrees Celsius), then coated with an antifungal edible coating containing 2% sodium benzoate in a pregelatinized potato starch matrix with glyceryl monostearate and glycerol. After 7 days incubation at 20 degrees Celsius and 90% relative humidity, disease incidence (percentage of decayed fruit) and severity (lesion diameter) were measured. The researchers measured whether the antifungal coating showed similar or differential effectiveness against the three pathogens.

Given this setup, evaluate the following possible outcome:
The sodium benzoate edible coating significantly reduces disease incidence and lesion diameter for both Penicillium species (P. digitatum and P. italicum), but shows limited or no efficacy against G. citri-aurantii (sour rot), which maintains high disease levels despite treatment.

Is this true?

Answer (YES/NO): NO